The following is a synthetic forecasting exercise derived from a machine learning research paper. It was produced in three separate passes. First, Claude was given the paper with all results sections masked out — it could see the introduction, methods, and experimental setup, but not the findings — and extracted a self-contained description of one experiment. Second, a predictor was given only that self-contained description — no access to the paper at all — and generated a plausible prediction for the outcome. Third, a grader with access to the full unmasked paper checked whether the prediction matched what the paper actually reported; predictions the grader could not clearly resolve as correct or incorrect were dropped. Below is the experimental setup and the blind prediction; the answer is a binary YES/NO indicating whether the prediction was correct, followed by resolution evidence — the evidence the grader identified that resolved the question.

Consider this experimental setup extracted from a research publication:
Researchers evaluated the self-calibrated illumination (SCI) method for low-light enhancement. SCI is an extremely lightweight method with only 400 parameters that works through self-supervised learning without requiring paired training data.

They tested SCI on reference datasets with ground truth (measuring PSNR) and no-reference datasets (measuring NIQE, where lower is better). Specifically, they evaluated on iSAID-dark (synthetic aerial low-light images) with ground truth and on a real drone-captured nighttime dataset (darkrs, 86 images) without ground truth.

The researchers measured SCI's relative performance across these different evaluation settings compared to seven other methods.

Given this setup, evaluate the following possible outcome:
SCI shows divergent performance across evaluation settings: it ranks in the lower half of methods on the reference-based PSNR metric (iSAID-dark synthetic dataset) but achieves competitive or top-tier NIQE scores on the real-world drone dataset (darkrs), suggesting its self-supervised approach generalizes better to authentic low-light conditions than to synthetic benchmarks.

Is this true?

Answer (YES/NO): NO